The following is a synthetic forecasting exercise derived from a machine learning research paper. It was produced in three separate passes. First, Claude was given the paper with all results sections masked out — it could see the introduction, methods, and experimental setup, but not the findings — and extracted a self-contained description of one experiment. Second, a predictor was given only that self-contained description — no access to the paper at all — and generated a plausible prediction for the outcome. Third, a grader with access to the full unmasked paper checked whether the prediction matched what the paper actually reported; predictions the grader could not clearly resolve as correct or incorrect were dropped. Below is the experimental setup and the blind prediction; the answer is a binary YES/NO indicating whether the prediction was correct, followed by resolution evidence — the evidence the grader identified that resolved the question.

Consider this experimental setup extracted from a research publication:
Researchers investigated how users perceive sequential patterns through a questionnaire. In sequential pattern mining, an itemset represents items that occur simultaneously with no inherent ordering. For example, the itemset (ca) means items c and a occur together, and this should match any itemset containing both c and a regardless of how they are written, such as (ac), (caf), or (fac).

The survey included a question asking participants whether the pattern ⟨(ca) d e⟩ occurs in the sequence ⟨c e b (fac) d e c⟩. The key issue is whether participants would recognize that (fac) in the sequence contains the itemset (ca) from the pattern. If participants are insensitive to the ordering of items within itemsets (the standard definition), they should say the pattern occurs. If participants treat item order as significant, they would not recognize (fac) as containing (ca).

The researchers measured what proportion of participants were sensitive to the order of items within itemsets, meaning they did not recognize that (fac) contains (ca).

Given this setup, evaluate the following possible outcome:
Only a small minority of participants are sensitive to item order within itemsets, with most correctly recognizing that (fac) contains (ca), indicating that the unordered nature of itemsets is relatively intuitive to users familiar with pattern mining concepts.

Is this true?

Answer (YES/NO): YES